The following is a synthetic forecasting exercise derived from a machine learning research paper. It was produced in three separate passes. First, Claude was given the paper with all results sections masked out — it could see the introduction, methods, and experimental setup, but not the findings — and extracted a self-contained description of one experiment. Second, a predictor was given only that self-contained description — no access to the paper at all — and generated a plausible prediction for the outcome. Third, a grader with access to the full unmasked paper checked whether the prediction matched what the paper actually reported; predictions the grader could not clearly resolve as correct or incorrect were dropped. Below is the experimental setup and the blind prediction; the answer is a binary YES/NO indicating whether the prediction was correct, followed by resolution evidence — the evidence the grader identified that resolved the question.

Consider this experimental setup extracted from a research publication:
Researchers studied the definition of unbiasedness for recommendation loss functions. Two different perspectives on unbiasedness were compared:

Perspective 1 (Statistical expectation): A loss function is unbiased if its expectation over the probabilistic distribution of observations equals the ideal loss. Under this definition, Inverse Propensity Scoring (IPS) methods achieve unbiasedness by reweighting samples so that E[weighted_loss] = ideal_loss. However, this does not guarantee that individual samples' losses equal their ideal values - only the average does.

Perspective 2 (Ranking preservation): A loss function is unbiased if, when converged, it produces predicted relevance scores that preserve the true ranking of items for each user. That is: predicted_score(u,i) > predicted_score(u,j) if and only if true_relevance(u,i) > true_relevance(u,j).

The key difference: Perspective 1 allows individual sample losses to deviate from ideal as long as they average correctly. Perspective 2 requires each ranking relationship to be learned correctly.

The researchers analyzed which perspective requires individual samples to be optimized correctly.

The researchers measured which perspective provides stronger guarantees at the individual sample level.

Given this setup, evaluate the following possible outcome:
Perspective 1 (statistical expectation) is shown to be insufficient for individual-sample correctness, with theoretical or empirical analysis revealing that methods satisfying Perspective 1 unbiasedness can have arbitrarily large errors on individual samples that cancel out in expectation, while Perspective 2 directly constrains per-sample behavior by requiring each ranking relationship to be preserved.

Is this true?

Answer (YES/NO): YES